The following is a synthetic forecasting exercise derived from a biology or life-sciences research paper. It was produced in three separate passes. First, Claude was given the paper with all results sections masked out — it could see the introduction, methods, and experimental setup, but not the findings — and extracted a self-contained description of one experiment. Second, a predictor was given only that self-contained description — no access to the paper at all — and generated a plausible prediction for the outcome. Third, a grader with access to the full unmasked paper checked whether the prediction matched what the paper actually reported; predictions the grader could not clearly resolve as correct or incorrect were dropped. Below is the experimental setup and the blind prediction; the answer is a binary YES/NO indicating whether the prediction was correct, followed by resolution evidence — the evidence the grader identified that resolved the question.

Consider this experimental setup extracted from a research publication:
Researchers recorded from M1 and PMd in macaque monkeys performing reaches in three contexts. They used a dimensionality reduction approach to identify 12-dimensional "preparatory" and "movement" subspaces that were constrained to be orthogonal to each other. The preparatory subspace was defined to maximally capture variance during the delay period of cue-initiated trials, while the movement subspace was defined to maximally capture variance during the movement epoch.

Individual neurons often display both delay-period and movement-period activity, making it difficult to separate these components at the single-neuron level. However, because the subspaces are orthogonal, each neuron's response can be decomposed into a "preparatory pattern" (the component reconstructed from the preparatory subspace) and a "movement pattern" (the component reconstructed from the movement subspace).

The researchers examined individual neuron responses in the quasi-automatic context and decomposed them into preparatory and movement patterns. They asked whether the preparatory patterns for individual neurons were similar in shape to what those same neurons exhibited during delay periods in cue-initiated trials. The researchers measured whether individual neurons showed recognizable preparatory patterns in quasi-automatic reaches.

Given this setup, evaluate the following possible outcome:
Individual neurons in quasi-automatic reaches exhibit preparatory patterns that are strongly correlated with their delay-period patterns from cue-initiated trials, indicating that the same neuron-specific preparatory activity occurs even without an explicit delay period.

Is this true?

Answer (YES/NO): YES